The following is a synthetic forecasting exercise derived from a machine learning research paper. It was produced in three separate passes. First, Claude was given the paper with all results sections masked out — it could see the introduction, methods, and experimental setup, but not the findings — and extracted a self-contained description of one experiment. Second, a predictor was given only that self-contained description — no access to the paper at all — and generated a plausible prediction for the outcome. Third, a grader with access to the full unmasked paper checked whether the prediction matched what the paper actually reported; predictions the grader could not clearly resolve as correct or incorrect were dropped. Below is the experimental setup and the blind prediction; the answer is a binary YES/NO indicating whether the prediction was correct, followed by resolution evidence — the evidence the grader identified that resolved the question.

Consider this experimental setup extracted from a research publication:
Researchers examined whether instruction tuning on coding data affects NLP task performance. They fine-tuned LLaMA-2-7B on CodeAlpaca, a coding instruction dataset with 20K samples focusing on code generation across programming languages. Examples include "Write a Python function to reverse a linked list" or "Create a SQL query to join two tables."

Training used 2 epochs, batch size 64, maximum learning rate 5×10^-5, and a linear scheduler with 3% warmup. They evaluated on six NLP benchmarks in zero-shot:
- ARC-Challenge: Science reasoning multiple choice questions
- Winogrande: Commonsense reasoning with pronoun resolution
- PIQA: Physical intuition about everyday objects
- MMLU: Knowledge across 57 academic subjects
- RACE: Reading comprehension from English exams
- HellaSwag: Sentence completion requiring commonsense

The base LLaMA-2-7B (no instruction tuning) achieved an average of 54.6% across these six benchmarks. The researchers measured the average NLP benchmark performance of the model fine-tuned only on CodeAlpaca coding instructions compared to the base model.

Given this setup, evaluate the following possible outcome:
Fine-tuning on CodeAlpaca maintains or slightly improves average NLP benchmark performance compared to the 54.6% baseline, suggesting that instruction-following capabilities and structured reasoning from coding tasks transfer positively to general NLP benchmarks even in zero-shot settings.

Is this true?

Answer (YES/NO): YES